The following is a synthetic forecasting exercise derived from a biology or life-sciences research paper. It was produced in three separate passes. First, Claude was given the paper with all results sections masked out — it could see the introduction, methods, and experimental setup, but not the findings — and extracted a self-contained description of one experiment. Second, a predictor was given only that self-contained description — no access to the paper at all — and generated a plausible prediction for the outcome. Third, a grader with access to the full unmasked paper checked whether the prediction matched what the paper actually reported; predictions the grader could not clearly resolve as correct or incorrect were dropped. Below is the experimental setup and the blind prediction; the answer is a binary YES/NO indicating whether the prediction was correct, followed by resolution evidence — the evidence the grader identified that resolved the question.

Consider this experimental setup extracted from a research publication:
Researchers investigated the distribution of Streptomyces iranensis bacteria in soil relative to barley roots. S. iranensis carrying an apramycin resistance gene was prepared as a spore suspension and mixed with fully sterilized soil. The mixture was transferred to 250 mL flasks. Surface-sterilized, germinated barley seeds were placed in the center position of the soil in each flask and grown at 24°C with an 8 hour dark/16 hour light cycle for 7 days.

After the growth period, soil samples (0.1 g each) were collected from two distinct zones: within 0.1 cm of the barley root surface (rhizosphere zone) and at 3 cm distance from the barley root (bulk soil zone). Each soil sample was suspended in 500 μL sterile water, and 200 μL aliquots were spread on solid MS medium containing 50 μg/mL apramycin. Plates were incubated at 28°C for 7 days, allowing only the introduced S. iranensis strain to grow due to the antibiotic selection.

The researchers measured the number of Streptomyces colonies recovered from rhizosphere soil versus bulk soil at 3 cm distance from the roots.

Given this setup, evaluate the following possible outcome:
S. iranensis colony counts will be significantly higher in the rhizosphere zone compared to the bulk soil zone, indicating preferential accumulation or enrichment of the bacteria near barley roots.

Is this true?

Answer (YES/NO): NO